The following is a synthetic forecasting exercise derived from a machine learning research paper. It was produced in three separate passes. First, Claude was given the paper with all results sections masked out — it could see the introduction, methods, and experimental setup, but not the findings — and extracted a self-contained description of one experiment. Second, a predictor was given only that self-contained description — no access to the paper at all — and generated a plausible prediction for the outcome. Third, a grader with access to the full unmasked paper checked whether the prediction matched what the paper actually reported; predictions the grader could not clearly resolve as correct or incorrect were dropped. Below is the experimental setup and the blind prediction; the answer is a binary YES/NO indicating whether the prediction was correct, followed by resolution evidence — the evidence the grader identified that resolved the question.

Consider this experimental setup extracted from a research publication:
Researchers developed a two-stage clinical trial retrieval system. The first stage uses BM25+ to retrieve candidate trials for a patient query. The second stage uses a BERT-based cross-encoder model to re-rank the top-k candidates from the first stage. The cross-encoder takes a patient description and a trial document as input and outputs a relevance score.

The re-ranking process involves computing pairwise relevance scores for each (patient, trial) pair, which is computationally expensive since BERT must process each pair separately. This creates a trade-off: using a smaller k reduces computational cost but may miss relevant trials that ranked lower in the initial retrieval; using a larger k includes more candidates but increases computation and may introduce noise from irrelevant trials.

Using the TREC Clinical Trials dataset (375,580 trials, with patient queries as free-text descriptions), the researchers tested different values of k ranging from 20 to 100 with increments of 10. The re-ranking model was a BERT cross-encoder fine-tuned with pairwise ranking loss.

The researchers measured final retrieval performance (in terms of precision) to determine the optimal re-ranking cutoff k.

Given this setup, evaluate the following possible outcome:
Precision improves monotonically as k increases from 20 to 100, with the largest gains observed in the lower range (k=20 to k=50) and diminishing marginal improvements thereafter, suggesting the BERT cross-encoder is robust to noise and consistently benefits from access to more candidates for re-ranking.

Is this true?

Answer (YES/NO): NO